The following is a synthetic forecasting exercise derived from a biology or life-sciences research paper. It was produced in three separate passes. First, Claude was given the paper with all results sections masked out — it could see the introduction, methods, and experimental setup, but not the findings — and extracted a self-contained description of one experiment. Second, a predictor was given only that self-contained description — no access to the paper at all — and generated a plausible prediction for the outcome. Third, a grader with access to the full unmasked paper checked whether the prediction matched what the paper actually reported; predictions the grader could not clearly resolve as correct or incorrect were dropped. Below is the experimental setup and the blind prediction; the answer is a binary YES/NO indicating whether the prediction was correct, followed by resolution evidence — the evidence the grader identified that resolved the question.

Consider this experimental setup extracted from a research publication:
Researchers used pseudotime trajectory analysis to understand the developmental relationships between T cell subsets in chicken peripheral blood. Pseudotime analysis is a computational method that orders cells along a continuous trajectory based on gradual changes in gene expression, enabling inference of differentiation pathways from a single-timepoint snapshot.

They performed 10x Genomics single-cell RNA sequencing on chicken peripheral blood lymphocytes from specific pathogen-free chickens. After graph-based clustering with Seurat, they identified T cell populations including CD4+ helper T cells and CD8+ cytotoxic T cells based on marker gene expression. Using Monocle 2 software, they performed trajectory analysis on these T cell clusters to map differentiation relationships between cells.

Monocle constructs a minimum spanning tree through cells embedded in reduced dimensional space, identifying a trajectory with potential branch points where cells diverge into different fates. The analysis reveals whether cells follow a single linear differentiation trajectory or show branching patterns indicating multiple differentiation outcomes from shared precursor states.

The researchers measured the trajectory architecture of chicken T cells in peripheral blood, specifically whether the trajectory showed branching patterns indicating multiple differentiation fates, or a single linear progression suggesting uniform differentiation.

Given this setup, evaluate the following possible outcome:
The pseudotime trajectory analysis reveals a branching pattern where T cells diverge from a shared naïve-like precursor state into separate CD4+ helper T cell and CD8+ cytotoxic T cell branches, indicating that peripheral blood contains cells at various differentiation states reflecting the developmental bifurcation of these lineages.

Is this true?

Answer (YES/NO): NO